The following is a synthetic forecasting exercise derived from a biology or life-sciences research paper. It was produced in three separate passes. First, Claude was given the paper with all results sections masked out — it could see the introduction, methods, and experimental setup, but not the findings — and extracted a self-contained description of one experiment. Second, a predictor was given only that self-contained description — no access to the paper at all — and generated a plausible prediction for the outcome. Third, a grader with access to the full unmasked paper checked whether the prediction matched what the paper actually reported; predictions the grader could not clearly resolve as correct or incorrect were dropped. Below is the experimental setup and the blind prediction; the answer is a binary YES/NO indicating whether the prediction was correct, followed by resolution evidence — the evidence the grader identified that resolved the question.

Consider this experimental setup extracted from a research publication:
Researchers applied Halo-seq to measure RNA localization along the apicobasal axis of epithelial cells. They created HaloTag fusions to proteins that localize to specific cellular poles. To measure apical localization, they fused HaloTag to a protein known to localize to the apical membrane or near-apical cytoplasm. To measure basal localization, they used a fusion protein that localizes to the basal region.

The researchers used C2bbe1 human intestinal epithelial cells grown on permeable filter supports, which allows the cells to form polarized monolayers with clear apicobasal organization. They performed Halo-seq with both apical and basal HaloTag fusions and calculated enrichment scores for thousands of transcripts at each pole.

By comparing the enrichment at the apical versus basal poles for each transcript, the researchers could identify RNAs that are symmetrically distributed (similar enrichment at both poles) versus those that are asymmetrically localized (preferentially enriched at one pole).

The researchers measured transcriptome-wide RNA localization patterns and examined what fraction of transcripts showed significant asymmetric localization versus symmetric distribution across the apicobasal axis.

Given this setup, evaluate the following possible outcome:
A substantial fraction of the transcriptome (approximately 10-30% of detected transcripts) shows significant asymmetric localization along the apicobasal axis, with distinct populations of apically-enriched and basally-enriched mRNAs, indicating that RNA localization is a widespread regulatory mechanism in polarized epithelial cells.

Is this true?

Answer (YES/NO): YES